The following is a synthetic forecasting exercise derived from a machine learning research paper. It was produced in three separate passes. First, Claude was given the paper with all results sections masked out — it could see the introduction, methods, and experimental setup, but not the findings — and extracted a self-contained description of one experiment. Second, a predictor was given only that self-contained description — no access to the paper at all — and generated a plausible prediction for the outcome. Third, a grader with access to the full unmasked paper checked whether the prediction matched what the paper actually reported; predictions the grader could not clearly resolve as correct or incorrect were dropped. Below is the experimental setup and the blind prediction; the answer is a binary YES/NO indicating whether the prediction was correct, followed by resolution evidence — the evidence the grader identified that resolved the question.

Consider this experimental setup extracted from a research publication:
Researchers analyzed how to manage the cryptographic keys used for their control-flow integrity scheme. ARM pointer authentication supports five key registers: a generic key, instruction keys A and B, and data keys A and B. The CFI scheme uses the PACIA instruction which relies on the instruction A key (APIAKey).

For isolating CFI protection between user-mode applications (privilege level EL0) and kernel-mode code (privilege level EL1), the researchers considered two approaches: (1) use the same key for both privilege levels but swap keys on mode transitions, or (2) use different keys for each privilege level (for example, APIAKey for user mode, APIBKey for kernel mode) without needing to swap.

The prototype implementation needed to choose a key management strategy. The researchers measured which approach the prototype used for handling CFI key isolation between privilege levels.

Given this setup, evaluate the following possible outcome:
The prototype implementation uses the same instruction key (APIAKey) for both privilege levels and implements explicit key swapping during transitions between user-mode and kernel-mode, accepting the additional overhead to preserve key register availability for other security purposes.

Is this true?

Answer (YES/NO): NO